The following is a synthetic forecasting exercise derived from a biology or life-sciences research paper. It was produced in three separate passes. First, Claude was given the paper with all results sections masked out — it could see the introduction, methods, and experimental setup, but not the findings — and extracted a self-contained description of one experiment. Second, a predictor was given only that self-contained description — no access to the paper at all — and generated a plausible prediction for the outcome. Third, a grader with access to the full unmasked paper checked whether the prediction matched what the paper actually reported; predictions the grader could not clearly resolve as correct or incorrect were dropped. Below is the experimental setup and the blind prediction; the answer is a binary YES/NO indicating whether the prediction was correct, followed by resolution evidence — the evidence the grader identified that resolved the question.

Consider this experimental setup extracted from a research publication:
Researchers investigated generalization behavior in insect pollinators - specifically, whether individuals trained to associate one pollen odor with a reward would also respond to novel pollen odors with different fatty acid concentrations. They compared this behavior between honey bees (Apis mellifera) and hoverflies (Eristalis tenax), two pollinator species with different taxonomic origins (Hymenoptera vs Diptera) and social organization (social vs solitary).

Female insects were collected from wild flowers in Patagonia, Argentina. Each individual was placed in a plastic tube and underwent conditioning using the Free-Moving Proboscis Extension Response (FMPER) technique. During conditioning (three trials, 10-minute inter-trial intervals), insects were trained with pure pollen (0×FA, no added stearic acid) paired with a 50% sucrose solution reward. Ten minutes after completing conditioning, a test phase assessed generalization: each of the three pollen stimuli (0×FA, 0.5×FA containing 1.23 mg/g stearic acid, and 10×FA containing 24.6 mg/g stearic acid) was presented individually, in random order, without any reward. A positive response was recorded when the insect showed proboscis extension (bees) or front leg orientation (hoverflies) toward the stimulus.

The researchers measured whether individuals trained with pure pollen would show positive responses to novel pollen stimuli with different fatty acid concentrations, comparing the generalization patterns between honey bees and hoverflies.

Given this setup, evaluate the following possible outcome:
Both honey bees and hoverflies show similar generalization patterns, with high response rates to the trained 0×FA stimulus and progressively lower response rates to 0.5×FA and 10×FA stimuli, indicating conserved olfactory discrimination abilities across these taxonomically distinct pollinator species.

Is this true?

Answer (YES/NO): NO